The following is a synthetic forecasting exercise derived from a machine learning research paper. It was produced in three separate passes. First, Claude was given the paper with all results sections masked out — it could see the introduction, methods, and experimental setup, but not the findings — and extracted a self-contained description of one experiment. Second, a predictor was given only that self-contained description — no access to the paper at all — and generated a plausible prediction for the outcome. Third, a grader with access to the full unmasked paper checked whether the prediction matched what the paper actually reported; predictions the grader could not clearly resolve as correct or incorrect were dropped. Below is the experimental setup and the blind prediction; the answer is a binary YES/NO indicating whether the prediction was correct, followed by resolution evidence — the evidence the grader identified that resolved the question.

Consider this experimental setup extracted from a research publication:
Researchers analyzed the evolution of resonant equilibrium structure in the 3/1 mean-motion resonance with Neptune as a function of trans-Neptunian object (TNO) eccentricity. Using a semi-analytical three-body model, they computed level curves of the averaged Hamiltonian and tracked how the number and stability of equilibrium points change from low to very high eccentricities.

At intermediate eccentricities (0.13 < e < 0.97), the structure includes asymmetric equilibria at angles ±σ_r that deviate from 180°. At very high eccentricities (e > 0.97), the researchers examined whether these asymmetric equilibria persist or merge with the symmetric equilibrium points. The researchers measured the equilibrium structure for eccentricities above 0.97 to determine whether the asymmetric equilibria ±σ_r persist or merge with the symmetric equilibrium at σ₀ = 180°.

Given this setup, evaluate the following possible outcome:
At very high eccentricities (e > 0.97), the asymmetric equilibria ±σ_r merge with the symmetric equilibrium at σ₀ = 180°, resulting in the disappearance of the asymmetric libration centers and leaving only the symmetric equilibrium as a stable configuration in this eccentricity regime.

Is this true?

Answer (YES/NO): NO